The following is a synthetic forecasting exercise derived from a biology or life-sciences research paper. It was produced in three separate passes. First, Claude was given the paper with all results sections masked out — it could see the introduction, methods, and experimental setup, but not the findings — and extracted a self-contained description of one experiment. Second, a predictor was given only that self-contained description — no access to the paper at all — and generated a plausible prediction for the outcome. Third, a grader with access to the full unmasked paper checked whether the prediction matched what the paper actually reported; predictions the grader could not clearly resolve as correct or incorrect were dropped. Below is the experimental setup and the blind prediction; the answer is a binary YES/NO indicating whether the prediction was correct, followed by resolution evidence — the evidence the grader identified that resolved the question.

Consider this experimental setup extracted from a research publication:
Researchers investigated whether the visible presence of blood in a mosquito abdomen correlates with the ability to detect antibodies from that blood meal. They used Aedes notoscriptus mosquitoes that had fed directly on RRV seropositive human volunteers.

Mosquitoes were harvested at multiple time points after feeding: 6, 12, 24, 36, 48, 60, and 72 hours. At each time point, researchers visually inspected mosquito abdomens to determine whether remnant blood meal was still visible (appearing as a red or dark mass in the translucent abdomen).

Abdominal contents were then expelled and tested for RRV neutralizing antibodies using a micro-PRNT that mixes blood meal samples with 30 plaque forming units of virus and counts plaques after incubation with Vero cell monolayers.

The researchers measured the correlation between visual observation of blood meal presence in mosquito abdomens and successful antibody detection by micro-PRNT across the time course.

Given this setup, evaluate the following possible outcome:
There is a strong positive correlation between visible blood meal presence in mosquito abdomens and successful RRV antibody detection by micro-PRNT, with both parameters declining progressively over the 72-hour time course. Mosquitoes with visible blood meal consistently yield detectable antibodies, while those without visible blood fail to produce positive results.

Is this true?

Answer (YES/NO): NO